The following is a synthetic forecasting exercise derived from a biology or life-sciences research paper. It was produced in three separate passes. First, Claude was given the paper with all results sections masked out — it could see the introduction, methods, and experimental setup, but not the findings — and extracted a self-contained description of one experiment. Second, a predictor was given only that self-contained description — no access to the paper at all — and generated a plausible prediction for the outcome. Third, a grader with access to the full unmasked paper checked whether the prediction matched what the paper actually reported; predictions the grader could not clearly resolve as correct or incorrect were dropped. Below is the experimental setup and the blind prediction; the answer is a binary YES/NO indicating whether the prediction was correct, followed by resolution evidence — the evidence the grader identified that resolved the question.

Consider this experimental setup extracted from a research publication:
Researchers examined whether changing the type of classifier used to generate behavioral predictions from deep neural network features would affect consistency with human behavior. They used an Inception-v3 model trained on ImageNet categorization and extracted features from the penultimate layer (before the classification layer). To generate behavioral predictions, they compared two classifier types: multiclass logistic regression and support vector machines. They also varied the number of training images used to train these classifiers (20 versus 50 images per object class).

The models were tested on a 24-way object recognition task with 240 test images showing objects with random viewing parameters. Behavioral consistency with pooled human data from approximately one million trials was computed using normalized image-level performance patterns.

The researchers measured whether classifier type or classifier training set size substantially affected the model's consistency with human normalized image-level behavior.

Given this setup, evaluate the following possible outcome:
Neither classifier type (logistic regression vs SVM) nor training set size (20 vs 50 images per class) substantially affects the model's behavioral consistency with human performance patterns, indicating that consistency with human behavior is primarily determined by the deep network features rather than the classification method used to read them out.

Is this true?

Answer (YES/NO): YES